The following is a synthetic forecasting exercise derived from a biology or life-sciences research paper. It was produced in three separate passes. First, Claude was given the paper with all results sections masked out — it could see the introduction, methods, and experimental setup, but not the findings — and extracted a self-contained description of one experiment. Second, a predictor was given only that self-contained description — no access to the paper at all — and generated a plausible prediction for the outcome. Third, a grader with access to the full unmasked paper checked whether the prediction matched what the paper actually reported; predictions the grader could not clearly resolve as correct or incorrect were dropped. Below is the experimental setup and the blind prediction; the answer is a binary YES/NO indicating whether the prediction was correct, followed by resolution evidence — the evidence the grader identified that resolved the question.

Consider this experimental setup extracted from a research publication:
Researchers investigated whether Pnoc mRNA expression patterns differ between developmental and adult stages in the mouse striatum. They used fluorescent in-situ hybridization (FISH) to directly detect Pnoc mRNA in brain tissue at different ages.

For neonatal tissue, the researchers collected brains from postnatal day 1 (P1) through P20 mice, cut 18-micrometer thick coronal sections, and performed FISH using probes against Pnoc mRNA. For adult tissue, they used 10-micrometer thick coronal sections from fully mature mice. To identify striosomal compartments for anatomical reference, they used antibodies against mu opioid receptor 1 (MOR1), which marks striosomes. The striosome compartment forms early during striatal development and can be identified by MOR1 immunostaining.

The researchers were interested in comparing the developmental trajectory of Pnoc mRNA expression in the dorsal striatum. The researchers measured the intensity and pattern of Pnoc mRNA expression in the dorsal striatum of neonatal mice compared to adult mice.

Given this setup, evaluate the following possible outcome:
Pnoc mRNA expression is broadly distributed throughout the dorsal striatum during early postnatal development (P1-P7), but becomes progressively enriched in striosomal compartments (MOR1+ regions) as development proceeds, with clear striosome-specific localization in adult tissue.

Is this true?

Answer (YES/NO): NO